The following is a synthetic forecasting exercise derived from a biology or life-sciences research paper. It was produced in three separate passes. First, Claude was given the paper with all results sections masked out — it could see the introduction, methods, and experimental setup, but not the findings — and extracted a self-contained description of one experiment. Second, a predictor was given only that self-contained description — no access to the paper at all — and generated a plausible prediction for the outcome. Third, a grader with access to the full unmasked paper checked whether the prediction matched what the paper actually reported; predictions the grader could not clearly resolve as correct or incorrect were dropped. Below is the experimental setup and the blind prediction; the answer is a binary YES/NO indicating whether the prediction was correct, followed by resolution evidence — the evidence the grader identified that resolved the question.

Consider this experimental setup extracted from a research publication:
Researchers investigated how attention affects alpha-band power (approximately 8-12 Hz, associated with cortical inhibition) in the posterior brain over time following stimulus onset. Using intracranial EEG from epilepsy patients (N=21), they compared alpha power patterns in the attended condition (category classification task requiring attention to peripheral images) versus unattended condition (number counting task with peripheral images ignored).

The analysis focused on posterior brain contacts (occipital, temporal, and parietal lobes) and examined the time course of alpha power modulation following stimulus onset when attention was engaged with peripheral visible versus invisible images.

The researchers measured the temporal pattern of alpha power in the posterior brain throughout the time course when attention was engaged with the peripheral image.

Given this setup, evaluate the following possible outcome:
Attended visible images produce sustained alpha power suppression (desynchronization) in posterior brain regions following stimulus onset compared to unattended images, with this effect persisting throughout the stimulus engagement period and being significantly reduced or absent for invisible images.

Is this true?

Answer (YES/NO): NO